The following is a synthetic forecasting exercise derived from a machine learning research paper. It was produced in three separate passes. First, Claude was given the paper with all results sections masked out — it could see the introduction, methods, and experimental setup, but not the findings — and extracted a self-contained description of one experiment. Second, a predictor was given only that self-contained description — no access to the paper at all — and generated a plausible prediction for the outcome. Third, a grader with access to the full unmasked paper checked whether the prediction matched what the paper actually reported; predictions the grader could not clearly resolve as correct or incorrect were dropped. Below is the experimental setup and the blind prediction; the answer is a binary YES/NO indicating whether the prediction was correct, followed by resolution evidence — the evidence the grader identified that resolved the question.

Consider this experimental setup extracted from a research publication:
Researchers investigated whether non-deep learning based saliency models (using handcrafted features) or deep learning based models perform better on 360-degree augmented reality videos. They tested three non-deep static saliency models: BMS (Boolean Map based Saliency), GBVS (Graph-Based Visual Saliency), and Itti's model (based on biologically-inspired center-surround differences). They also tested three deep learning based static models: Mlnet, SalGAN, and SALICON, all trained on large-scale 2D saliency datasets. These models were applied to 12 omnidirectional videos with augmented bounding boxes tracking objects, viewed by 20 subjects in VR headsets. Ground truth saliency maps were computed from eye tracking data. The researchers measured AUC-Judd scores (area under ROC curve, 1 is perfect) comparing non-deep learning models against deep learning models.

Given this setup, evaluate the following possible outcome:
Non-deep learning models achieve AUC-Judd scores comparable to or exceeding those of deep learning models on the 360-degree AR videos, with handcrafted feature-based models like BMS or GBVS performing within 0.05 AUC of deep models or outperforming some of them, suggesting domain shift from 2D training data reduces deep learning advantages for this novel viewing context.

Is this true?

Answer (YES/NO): NO